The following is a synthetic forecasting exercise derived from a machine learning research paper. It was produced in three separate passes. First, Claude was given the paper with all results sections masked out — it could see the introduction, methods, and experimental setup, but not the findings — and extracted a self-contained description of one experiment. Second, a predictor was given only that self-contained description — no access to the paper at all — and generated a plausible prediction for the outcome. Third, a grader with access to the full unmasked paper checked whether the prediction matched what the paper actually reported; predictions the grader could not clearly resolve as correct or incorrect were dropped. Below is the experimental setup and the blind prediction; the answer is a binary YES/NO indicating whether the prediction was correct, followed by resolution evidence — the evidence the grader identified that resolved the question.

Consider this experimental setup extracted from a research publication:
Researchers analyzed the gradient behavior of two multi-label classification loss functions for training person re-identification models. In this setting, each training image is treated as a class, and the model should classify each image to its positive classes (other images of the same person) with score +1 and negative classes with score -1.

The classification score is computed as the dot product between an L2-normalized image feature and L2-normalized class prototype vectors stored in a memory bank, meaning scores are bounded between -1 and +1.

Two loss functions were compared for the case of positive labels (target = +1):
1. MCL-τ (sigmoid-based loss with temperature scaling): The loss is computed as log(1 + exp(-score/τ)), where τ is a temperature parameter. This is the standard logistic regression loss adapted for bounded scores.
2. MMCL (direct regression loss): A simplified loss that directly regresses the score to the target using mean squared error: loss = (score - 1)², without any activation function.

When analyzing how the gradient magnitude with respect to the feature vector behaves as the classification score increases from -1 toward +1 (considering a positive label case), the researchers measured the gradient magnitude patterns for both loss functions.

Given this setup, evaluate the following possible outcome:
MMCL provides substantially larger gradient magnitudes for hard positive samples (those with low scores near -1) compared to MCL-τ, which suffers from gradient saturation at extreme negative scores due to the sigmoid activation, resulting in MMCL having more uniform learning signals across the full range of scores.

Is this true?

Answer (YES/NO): YES